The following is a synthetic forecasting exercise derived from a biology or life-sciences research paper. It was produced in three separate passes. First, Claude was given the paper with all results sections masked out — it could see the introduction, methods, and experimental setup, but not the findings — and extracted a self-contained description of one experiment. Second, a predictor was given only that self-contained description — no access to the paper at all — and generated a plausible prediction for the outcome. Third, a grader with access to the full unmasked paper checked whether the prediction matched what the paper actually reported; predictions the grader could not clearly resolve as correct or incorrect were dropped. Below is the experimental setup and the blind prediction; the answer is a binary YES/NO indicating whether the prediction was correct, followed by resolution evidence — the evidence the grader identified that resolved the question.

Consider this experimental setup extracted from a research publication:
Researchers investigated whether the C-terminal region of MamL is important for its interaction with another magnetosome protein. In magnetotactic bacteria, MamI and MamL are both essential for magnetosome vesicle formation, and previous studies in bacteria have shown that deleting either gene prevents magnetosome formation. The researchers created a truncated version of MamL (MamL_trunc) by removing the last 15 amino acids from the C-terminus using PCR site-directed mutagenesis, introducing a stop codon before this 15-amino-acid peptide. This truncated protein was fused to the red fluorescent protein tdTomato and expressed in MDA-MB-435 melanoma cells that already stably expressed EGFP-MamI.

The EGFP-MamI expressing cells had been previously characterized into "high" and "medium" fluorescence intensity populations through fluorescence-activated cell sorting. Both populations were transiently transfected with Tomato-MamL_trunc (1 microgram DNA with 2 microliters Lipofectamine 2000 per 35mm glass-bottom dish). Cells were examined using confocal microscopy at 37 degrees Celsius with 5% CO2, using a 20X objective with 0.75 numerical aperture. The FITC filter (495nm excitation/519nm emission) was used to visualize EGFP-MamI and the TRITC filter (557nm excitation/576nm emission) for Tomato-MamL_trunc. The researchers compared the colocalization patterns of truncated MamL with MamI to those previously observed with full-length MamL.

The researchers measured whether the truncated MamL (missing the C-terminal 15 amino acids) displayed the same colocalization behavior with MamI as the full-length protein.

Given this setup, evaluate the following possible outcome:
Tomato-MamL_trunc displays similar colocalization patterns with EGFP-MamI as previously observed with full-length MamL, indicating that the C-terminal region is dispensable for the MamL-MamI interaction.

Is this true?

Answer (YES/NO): NO